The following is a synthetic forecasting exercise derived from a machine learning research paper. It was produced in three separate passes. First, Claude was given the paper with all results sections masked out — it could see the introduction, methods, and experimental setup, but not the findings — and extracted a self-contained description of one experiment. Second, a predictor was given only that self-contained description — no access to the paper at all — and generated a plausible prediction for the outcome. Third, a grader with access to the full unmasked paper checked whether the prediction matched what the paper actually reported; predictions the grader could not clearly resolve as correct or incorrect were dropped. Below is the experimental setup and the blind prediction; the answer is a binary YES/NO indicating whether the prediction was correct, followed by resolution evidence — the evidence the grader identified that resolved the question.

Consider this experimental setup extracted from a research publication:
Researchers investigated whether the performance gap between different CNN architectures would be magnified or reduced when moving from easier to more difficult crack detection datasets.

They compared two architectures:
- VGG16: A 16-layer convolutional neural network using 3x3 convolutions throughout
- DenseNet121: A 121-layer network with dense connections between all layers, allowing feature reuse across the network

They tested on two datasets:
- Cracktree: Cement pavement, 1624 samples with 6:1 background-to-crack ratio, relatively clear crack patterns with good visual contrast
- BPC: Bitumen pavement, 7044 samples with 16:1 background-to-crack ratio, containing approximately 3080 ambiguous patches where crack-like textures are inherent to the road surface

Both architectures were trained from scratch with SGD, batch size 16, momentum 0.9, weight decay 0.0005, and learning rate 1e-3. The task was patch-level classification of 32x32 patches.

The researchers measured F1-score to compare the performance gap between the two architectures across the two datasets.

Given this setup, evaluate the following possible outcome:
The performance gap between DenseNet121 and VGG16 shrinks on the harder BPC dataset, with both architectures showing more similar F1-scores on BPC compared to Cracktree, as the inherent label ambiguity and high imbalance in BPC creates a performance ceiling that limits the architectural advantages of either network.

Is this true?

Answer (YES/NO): NO